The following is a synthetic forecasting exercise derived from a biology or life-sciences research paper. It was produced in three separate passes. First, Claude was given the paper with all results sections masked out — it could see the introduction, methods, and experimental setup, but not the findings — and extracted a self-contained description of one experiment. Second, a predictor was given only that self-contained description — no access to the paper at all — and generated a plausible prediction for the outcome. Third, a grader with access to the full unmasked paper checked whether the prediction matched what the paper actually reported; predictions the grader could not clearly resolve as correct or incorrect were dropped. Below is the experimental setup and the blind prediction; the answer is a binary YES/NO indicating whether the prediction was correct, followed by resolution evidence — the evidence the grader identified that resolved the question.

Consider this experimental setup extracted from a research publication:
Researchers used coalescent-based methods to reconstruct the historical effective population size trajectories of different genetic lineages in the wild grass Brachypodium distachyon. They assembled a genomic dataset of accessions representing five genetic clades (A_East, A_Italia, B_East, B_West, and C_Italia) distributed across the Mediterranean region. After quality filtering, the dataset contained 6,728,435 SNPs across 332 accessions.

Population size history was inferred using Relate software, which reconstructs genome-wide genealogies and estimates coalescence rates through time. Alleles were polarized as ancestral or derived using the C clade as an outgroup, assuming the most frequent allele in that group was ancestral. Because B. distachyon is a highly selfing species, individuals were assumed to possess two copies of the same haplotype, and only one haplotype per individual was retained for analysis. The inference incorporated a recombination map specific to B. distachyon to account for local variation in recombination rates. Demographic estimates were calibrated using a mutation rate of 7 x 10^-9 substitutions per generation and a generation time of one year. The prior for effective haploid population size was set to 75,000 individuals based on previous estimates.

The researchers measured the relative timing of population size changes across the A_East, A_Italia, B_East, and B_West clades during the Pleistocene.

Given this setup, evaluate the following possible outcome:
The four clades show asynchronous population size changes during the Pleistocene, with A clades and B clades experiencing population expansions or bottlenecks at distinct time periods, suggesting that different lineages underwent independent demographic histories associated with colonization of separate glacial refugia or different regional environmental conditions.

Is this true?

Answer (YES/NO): NO